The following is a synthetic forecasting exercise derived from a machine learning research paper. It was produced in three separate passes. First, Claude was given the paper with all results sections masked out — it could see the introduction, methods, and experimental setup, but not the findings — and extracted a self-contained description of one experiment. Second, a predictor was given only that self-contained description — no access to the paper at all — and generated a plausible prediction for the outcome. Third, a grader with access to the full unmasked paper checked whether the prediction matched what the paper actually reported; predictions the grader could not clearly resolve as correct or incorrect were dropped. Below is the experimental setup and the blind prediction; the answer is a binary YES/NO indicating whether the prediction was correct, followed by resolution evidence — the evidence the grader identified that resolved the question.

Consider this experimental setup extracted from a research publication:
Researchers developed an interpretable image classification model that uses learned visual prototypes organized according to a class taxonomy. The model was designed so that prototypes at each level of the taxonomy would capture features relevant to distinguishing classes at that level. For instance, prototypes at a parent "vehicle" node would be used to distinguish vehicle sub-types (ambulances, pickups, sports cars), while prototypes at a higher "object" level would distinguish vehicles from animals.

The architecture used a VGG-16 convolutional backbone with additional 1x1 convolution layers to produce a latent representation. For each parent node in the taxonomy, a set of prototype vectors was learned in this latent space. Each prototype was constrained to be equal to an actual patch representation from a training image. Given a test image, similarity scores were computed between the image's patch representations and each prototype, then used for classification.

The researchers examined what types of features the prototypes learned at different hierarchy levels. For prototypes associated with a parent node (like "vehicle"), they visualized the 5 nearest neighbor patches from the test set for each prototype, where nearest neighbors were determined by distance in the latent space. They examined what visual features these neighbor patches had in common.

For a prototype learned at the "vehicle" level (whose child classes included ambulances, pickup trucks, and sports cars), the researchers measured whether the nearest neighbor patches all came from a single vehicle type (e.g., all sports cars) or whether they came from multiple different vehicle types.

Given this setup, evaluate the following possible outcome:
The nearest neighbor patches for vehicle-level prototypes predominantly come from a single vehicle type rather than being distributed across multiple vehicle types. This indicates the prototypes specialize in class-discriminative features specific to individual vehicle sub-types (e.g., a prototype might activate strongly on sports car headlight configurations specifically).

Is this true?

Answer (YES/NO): NO